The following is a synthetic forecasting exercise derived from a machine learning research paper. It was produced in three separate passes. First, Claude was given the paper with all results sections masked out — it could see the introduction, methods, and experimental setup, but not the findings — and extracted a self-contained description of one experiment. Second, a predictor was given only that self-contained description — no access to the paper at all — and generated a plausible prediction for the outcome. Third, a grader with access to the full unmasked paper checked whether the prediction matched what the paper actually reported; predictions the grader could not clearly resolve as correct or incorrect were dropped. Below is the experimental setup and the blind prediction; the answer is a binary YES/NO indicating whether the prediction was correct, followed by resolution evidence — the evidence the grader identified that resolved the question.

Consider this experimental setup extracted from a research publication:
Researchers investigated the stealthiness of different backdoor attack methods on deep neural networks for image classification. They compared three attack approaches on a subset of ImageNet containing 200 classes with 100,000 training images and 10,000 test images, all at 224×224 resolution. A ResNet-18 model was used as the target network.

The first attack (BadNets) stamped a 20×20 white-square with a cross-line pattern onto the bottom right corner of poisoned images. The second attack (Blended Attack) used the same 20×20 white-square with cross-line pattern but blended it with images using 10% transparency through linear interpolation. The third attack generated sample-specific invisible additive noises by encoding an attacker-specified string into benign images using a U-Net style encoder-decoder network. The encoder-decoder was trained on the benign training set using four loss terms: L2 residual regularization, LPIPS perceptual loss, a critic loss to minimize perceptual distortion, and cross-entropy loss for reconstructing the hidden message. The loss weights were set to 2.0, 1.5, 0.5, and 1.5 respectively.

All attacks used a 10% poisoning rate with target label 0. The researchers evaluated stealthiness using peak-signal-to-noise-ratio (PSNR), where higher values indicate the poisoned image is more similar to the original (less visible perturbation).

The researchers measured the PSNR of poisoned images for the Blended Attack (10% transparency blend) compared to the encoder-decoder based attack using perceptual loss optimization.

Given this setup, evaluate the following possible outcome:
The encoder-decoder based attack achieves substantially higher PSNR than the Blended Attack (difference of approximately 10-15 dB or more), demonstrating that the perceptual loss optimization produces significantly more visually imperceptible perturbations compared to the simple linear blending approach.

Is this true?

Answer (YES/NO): NO